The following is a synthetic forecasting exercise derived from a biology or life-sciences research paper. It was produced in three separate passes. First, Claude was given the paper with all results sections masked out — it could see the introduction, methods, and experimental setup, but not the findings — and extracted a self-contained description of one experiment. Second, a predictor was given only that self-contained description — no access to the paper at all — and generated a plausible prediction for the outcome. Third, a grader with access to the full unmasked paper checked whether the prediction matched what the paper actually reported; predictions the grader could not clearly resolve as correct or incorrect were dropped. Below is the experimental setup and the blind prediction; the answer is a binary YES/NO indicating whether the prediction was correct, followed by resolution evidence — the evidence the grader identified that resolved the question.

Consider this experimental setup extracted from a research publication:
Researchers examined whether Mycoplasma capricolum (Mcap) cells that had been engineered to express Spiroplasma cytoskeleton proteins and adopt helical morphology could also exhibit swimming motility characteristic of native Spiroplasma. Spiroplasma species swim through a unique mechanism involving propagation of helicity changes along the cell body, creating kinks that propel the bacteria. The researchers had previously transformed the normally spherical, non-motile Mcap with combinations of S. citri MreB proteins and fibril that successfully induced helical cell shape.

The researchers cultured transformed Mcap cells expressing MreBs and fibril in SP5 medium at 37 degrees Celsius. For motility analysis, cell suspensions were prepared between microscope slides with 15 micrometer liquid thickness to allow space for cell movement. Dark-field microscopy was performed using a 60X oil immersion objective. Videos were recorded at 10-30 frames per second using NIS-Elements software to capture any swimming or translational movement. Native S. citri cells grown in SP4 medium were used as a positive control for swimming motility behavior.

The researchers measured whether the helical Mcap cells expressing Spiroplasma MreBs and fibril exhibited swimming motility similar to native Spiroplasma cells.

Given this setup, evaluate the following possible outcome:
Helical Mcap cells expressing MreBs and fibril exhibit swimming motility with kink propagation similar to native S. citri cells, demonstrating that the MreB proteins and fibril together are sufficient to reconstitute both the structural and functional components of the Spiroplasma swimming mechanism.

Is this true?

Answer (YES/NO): NO